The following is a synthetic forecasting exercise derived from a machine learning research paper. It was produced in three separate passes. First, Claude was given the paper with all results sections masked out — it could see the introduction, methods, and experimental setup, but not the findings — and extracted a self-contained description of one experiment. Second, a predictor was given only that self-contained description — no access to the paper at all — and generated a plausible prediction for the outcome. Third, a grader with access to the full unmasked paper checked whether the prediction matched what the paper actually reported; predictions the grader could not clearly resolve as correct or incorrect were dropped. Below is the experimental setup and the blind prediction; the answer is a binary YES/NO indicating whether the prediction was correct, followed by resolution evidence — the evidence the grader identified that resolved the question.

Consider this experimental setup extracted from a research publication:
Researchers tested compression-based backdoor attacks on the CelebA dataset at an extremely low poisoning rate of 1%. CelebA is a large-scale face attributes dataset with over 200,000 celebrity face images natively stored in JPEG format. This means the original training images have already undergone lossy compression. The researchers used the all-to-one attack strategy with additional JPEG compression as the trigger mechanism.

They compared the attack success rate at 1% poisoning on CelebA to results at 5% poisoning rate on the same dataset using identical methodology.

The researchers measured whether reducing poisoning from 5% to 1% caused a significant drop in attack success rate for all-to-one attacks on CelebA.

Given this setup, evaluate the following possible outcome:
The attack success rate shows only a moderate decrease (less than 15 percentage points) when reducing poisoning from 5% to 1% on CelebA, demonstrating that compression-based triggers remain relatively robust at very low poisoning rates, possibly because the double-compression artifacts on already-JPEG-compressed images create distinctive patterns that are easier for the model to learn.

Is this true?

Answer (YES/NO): NO